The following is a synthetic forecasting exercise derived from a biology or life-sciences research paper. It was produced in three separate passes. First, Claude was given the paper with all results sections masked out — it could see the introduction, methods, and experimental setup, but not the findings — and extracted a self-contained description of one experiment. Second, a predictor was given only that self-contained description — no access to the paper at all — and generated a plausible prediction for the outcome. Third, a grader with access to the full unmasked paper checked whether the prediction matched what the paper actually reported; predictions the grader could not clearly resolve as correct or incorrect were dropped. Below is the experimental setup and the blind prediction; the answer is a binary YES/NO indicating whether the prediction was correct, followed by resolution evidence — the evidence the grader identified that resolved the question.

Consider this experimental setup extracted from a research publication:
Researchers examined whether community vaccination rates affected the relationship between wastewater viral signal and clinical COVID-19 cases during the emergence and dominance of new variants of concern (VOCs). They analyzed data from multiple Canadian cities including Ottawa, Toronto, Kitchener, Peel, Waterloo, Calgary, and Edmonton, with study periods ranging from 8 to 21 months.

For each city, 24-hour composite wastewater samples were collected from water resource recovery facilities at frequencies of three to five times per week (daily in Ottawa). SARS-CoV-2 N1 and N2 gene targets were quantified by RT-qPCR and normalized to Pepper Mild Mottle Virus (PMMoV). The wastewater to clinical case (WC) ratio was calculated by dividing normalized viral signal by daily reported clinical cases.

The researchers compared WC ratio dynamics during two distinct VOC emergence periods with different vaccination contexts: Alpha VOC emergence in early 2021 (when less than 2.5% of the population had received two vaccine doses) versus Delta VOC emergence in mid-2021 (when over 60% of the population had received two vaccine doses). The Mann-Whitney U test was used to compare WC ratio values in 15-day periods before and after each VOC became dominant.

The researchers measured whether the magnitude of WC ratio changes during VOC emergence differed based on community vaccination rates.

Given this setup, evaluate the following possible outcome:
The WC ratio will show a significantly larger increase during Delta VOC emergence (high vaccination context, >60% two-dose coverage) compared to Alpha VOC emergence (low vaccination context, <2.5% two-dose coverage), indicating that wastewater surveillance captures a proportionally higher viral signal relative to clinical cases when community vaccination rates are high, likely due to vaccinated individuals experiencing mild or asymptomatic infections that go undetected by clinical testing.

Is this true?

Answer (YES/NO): NO